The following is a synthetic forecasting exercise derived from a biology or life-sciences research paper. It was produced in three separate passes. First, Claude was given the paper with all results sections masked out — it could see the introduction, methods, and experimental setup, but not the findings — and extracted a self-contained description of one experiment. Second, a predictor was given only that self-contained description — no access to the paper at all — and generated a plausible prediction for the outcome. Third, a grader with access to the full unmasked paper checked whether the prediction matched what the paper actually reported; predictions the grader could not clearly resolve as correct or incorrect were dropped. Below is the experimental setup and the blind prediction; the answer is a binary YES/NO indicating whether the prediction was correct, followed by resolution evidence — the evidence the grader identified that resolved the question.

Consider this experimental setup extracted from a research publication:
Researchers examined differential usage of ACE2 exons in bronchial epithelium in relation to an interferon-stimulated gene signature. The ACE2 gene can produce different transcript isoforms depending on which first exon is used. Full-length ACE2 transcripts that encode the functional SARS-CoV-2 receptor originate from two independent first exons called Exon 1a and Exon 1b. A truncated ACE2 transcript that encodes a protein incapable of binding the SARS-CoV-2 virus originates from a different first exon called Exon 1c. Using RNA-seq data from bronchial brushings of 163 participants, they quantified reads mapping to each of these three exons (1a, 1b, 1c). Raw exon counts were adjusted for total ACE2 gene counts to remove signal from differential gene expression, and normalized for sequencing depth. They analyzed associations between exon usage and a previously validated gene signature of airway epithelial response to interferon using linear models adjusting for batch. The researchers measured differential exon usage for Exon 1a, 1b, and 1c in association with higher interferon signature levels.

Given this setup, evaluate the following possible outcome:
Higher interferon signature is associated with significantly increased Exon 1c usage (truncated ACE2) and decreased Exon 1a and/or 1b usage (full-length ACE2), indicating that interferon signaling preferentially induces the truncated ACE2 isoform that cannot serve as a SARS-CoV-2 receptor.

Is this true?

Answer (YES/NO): NO